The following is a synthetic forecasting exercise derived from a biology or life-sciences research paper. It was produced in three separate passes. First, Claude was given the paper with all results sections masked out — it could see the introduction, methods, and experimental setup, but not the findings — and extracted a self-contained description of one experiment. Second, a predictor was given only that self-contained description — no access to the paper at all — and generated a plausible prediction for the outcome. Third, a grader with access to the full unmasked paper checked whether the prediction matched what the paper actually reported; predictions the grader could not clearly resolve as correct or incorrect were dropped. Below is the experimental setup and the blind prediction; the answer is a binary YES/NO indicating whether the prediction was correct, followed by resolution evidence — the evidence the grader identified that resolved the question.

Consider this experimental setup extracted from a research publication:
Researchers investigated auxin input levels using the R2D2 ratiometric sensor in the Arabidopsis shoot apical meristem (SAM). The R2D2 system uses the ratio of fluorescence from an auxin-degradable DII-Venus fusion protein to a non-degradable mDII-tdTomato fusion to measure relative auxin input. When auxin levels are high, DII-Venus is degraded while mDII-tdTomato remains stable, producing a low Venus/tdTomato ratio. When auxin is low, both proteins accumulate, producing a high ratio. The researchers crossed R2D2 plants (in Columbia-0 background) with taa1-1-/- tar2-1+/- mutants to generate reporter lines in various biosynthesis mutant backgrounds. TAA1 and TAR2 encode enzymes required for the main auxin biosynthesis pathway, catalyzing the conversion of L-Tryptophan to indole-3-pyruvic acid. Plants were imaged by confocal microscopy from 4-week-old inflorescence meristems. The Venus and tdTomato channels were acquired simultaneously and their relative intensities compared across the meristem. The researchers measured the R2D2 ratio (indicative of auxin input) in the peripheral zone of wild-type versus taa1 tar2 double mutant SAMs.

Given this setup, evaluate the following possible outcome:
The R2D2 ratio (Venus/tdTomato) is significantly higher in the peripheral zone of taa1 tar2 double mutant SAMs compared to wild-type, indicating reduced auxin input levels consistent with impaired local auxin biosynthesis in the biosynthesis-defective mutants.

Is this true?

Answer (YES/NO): YES